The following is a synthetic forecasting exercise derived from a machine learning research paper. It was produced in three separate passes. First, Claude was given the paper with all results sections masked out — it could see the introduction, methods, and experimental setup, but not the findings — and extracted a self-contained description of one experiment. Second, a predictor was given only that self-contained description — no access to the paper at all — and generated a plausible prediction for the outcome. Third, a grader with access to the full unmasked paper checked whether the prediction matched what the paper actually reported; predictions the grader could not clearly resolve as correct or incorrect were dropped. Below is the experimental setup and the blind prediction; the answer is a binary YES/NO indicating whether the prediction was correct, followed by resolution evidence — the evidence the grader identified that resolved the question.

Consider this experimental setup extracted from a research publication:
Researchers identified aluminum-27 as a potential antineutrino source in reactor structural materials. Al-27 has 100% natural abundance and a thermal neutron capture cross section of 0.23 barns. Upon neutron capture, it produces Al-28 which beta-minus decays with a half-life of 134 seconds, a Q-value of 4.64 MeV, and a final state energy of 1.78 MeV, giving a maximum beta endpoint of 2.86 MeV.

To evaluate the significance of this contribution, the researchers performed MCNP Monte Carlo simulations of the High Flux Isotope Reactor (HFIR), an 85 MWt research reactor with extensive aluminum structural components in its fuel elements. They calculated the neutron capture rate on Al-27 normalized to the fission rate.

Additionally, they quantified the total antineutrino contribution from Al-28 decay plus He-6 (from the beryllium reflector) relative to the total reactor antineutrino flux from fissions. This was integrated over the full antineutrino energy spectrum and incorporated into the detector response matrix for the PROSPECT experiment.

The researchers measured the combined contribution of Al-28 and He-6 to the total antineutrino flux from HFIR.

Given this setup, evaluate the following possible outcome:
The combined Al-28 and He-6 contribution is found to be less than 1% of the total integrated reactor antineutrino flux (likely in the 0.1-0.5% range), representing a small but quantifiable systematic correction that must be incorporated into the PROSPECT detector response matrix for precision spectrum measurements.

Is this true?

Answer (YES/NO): NO